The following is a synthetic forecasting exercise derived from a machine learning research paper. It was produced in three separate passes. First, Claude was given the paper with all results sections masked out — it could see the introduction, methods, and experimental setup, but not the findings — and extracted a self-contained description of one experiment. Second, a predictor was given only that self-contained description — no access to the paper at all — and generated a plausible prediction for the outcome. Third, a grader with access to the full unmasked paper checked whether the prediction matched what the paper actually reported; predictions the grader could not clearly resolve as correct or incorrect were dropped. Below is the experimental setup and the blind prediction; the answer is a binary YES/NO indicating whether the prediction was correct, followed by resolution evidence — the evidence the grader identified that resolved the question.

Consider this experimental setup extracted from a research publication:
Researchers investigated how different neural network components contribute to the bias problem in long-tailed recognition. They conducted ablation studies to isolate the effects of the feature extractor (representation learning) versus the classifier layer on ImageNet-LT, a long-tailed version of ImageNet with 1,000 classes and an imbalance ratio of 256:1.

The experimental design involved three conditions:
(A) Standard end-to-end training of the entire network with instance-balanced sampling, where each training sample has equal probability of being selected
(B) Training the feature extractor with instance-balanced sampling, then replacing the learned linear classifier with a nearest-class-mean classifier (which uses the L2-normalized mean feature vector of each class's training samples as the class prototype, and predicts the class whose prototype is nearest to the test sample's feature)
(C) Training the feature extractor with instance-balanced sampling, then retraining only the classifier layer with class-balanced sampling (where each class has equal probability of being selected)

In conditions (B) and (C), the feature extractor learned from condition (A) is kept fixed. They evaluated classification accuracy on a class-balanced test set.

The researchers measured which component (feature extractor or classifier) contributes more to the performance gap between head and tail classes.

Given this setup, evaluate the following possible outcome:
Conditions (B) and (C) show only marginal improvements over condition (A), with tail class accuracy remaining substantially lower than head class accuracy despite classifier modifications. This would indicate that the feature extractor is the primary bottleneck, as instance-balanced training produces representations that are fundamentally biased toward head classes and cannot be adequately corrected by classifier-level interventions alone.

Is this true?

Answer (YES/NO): NO